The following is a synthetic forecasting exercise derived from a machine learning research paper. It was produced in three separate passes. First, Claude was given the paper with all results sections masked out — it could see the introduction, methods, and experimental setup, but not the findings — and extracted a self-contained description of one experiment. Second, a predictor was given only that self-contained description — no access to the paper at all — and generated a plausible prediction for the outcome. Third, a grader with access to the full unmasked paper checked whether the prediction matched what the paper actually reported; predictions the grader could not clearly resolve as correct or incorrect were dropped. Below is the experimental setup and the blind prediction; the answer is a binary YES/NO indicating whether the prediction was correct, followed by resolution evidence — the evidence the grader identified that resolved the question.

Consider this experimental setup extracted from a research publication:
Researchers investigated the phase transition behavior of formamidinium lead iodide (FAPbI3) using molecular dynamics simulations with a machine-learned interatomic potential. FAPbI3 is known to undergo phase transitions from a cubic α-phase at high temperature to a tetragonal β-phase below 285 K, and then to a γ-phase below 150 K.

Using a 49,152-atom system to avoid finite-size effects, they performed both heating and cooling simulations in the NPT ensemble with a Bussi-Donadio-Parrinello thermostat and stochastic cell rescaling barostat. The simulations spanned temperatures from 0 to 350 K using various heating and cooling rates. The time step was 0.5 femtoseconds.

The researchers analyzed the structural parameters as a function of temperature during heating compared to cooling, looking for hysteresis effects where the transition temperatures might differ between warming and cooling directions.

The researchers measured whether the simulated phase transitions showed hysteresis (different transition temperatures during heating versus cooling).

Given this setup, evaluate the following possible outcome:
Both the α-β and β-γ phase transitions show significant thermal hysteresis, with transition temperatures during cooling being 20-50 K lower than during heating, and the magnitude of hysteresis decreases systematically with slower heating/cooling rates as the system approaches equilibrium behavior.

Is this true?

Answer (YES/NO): NO